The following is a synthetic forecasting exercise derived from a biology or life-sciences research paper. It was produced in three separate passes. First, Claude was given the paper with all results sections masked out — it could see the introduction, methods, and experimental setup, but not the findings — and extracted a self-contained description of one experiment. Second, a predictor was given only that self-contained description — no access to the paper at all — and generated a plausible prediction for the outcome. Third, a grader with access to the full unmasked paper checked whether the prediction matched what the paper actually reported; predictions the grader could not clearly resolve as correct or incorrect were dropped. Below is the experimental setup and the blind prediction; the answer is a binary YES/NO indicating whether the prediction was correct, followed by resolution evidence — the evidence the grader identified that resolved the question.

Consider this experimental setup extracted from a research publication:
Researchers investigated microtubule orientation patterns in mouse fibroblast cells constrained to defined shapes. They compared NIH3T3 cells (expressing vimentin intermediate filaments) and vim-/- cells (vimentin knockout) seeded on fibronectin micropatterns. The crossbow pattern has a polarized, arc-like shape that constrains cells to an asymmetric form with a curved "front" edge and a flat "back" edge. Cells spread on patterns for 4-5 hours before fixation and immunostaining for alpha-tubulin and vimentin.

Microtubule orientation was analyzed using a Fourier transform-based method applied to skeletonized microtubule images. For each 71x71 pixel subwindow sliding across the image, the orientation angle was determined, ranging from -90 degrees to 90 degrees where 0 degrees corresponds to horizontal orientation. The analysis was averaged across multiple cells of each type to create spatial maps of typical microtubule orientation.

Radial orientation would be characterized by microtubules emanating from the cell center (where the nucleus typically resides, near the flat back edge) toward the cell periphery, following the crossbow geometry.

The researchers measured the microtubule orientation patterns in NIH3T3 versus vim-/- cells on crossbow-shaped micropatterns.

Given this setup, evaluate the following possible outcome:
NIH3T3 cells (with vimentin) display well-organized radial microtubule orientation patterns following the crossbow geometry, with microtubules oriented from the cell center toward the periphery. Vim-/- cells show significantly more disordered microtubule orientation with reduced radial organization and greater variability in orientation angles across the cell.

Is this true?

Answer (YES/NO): NO